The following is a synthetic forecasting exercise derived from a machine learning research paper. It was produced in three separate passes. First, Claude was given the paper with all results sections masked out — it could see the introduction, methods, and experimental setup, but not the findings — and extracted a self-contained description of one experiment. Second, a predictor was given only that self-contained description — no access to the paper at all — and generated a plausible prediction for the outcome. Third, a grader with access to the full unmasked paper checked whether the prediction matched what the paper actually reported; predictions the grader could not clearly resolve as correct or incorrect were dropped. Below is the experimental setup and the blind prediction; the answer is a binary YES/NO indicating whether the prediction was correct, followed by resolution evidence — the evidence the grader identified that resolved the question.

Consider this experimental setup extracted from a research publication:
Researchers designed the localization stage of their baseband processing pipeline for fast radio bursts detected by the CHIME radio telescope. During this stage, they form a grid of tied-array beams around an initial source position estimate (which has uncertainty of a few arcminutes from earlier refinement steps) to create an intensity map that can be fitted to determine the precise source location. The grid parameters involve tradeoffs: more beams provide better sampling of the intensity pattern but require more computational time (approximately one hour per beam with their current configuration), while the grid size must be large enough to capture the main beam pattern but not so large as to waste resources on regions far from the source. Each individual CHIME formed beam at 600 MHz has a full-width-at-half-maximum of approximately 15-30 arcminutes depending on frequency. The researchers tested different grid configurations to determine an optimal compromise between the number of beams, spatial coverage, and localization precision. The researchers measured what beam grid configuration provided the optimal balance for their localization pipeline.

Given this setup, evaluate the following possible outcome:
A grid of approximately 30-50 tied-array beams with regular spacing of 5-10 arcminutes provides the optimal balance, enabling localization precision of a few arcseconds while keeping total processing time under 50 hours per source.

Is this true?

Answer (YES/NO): NO